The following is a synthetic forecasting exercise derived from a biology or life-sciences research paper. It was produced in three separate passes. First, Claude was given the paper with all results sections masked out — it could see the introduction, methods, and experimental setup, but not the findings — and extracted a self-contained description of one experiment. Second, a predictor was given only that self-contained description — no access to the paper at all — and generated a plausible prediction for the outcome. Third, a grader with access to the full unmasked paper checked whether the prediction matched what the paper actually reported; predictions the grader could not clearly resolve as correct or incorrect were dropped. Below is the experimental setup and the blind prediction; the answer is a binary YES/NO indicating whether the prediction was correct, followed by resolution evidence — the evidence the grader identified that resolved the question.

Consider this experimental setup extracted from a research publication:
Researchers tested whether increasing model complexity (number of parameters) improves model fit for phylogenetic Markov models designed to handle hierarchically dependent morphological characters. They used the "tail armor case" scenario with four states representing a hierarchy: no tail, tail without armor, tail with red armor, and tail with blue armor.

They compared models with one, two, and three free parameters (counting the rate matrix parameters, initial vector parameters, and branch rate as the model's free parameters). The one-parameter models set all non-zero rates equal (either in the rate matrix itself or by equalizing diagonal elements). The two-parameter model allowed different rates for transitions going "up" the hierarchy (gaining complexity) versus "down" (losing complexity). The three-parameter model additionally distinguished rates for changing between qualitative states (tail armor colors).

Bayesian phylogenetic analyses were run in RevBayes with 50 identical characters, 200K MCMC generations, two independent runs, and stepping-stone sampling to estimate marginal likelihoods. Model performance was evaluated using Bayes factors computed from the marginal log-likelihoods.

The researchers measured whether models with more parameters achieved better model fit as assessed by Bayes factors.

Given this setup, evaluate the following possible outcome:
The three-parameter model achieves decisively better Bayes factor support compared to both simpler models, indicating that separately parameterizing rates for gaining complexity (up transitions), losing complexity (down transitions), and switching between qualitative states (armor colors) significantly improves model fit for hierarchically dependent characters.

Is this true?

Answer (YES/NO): NO